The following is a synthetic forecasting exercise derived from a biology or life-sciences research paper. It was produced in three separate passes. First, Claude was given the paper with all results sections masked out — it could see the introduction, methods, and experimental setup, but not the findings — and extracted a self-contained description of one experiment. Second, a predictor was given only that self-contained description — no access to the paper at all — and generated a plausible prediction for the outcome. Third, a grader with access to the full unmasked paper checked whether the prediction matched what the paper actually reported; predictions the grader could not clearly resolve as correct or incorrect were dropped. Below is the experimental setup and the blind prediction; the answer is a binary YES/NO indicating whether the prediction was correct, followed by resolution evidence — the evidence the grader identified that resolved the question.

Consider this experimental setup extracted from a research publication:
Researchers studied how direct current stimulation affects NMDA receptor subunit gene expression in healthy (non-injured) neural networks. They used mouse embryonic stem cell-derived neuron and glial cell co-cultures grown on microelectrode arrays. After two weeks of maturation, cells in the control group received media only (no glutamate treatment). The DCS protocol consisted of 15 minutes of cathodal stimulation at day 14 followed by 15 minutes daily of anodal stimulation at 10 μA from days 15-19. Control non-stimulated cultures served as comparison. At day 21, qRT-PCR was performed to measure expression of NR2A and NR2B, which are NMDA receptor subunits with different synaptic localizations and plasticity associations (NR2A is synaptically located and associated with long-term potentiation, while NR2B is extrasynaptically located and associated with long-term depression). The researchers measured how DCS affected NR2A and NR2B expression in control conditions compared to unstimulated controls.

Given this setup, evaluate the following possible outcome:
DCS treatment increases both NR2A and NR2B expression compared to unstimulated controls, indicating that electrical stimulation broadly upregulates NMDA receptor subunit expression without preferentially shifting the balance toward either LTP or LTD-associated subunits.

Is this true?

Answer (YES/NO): NO